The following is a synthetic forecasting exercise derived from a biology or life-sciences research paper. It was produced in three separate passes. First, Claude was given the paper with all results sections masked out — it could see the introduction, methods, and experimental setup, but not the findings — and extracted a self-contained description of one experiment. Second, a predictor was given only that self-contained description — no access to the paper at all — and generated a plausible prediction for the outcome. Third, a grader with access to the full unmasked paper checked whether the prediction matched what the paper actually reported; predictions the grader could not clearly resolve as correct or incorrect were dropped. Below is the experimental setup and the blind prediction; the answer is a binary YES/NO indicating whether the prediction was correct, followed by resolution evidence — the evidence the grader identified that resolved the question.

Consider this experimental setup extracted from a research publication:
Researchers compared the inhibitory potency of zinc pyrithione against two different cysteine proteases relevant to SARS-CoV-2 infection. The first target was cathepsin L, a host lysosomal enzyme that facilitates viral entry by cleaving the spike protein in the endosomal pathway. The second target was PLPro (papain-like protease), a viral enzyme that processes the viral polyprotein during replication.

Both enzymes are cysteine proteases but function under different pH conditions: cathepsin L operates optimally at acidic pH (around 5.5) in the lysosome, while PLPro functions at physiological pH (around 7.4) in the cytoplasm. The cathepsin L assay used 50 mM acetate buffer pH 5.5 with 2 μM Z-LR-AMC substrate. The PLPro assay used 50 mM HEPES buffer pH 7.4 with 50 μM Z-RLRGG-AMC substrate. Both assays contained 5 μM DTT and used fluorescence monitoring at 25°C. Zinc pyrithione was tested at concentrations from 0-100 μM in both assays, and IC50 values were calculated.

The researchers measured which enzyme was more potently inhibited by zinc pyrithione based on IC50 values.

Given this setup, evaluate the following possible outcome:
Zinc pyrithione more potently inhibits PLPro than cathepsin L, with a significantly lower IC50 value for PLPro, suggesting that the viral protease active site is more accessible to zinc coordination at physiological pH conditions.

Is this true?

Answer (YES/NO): YES